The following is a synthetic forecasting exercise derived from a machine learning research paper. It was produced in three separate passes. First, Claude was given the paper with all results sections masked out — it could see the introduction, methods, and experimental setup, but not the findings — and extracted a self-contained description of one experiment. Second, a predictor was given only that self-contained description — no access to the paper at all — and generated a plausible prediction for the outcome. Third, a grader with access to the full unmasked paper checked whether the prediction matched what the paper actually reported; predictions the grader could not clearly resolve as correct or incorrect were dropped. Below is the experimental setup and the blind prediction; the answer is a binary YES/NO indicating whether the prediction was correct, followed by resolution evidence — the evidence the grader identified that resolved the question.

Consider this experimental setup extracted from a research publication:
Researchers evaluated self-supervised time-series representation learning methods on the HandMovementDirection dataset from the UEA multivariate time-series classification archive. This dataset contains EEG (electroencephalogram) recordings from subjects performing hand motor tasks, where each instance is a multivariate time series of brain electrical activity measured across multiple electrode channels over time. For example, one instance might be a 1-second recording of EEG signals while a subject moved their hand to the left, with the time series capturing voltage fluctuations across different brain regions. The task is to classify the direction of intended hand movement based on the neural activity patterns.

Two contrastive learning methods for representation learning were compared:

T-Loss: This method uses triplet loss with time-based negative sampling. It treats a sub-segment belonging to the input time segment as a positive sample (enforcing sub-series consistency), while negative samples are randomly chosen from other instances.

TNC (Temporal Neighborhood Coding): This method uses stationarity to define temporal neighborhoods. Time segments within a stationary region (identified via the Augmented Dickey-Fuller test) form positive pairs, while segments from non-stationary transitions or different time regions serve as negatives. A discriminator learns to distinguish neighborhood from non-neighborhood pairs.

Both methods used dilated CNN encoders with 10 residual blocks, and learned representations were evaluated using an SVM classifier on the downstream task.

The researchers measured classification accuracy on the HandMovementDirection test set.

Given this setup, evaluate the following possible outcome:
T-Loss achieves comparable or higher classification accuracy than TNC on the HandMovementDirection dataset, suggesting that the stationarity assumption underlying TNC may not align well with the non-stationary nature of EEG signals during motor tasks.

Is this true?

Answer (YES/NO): YES